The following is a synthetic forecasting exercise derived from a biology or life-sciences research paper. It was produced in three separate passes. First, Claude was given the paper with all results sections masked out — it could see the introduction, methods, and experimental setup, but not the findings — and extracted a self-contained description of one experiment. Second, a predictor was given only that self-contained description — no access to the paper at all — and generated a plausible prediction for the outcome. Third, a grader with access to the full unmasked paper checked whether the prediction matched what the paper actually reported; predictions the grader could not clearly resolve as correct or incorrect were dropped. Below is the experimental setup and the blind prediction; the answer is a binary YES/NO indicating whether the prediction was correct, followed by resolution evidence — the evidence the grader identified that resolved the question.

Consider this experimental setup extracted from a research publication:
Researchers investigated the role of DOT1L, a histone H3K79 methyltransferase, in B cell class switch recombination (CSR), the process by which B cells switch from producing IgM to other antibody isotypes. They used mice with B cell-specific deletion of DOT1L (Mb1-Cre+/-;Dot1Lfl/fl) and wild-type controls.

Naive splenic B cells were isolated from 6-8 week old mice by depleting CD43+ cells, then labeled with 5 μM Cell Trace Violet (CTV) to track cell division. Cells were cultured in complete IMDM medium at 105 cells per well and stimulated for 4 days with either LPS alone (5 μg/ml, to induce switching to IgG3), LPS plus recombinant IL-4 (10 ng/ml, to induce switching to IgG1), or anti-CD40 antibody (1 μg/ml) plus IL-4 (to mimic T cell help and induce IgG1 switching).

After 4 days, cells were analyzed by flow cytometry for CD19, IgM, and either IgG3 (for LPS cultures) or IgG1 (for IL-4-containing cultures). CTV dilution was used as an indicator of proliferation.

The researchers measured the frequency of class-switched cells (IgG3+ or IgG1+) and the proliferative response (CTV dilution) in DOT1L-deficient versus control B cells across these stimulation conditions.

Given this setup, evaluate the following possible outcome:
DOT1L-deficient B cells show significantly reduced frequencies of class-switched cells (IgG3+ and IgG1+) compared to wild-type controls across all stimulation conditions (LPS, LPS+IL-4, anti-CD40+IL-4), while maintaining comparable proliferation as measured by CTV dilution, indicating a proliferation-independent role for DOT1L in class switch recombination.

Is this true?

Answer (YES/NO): NO